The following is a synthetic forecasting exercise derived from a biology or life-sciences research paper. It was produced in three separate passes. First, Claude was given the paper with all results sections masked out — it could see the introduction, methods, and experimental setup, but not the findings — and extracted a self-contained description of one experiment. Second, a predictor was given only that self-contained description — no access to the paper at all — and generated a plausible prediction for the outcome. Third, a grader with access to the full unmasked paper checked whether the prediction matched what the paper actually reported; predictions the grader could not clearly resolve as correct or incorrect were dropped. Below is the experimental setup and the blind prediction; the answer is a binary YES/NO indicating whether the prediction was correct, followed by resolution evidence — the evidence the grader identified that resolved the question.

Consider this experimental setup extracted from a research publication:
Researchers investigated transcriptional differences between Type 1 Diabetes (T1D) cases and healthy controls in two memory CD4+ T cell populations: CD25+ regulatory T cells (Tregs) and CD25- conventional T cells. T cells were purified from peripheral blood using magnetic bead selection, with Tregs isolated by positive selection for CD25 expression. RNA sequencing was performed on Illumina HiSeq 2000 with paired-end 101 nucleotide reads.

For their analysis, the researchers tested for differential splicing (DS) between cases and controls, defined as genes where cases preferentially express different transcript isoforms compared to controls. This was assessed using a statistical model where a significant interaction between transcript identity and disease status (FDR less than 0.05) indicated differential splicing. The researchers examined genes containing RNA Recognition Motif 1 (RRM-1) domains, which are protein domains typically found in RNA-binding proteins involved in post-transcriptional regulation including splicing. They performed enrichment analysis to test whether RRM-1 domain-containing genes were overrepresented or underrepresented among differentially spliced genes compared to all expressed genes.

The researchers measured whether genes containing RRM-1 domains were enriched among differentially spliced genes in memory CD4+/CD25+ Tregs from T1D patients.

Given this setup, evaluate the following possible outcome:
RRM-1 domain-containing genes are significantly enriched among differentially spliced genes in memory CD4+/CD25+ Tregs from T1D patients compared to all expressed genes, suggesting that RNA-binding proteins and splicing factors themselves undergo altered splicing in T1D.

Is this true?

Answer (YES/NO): YES